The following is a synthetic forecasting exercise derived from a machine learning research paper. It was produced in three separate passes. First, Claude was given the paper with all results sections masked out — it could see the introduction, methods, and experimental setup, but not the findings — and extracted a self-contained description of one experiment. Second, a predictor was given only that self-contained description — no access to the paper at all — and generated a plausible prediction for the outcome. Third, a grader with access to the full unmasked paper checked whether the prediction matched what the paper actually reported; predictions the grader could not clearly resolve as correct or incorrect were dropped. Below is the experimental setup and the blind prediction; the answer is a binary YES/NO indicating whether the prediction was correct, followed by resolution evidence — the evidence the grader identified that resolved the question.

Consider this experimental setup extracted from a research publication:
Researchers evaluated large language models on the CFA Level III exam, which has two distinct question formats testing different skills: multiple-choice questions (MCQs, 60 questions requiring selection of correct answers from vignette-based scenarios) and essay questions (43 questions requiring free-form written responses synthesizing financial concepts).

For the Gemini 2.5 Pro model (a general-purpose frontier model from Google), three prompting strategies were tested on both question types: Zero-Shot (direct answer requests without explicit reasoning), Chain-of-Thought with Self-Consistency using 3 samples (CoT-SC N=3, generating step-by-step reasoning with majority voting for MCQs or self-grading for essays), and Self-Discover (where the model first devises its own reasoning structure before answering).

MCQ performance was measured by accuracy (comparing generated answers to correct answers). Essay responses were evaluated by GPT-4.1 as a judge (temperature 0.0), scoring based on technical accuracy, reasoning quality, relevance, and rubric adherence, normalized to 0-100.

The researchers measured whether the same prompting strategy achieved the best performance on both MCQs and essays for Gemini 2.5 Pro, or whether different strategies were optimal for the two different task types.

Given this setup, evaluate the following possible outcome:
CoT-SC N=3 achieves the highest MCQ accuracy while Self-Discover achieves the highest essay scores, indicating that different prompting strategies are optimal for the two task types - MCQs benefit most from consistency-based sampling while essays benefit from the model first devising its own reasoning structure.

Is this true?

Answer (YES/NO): NO